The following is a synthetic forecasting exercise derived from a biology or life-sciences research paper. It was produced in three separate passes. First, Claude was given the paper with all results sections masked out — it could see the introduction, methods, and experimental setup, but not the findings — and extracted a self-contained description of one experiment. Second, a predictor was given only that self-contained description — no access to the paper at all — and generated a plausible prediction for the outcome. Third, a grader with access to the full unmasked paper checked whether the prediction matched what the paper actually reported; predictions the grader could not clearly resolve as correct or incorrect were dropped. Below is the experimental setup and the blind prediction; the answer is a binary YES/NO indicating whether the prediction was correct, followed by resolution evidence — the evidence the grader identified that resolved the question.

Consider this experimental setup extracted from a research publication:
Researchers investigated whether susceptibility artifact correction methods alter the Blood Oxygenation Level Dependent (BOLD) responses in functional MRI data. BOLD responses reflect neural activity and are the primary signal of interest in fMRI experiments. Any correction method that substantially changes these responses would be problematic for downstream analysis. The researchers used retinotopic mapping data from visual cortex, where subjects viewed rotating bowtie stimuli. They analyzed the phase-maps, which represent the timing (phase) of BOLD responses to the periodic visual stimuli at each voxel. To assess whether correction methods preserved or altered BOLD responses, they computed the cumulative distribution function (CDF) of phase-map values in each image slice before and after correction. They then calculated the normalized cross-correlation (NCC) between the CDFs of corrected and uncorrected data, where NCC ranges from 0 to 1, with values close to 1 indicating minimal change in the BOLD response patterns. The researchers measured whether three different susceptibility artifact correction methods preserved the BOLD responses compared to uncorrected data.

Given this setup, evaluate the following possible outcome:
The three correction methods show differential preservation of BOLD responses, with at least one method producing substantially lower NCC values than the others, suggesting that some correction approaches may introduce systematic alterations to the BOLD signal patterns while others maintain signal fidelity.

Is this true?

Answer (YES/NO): NO